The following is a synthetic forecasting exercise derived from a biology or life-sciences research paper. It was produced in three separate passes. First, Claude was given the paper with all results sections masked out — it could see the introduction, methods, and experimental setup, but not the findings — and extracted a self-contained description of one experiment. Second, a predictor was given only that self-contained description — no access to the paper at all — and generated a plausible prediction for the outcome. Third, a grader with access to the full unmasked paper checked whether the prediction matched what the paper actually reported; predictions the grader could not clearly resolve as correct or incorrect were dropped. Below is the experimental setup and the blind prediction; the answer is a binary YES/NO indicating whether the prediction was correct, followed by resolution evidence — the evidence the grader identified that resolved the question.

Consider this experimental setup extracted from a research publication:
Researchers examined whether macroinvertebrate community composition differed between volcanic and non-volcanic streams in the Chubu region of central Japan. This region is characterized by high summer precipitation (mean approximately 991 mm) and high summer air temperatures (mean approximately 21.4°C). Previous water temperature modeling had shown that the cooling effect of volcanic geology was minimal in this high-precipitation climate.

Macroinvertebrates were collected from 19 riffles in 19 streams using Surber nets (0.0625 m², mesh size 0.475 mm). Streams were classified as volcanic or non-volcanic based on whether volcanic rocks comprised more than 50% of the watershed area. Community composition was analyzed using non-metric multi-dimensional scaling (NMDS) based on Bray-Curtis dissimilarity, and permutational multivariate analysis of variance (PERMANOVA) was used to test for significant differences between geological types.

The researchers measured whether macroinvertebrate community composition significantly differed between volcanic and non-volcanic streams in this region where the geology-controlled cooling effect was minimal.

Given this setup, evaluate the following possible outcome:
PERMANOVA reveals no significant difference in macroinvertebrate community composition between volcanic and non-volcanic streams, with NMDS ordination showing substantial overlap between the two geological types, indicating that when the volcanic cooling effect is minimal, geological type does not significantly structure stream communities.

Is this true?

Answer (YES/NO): YES